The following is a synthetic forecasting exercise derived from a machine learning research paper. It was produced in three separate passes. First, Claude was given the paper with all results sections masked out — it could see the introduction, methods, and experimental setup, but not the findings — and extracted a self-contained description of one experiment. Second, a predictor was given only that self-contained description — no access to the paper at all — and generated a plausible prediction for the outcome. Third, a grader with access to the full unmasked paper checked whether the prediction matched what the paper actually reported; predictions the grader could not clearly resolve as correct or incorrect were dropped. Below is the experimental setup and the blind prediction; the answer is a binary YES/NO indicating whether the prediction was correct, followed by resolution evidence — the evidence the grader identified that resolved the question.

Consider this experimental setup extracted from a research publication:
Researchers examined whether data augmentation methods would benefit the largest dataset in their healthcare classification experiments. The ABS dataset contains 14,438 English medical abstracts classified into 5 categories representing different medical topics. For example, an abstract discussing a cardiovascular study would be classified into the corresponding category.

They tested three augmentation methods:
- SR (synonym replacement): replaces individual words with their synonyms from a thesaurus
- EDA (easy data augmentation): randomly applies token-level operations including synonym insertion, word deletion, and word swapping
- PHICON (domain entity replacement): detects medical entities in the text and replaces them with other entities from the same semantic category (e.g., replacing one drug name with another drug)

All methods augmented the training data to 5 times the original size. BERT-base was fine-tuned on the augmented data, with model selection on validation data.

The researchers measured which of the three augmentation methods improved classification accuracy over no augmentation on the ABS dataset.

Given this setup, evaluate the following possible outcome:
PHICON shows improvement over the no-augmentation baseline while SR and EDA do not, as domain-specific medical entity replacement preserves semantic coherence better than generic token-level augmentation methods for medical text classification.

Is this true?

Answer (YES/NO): NO